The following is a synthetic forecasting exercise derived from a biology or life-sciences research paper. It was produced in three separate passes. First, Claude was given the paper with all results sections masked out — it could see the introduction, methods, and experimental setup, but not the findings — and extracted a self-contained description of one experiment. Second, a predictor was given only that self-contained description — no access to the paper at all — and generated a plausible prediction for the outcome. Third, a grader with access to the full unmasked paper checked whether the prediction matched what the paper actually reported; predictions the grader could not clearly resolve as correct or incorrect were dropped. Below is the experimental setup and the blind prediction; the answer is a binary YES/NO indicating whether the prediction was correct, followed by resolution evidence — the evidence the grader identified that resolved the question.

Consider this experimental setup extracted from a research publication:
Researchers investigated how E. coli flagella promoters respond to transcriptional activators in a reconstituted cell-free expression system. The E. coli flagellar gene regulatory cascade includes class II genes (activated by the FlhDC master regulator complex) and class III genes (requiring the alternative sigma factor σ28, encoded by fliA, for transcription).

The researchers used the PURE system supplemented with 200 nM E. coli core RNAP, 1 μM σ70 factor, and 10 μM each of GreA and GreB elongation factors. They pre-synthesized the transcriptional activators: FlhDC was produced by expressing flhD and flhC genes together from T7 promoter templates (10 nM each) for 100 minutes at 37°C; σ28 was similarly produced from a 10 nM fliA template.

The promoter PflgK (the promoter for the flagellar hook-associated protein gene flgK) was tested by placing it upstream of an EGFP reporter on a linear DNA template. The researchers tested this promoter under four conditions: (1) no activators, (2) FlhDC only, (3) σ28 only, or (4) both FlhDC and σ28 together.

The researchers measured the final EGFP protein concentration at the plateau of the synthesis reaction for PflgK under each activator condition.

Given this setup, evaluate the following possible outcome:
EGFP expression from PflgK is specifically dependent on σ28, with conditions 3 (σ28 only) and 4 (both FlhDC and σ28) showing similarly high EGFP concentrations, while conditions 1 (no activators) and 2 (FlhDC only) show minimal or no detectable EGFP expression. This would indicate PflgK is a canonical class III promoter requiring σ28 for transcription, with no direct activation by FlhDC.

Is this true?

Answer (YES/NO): NO